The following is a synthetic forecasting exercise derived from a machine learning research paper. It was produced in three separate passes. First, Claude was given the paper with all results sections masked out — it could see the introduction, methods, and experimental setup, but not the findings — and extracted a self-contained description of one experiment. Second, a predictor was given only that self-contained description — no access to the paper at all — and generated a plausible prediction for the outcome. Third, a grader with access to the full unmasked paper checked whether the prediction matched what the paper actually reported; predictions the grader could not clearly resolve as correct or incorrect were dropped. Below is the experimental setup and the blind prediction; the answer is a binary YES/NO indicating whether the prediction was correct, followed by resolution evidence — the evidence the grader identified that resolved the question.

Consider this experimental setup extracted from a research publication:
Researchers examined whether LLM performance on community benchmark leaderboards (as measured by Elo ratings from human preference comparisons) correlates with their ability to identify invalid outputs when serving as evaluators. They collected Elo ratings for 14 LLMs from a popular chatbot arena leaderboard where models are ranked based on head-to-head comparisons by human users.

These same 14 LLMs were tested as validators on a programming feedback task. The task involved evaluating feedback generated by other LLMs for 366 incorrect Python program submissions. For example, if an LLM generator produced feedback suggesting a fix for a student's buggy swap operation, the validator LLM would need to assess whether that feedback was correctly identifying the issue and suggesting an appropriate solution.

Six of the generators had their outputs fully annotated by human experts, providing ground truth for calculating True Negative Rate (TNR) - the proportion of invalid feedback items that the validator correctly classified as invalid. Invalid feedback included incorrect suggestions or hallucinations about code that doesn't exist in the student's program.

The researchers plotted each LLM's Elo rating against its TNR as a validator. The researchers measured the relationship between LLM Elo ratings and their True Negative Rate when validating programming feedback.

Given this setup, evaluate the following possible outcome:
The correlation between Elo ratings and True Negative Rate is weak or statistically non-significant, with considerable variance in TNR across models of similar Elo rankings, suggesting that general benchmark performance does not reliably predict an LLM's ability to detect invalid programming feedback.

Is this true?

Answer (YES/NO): YES